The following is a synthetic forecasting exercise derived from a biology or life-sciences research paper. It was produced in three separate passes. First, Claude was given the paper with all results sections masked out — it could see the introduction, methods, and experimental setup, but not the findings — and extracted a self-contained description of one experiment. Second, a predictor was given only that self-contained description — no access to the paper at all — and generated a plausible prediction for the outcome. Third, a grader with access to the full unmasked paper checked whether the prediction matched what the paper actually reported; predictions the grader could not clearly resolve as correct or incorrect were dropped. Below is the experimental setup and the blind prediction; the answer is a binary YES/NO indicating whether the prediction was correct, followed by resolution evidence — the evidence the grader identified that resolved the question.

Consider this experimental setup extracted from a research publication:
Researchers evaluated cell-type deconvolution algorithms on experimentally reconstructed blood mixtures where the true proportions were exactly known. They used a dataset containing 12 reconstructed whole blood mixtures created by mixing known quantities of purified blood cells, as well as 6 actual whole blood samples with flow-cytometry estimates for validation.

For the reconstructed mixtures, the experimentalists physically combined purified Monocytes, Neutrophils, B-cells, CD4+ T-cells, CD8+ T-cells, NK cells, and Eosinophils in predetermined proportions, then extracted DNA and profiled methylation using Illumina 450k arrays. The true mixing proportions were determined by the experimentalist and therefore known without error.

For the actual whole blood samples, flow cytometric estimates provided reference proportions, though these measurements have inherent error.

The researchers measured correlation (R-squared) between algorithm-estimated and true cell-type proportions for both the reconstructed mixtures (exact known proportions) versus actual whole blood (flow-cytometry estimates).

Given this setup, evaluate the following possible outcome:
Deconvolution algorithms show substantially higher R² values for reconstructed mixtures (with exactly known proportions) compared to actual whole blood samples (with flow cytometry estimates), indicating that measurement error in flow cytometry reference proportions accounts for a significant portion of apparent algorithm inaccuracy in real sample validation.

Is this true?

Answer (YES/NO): YES